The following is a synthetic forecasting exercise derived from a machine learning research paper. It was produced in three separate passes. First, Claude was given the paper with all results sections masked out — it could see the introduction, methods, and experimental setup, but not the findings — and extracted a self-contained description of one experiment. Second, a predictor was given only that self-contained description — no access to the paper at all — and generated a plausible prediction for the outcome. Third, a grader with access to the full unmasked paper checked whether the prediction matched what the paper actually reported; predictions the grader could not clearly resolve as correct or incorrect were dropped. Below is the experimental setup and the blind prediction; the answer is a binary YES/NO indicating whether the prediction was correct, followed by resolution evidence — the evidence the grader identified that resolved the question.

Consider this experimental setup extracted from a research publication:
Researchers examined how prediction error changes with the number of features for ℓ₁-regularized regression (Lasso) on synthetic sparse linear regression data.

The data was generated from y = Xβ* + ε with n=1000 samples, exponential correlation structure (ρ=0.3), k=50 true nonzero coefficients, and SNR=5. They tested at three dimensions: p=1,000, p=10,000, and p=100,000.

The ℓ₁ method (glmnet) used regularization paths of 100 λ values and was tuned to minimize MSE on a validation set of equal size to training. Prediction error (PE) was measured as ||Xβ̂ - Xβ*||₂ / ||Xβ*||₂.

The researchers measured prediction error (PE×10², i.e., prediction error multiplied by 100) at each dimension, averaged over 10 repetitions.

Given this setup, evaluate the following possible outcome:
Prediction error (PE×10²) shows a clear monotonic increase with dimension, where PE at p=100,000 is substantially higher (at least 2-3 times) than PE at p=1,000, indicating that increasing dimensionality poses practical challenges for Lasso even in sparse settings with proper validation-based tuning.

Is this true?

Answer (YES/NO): NO